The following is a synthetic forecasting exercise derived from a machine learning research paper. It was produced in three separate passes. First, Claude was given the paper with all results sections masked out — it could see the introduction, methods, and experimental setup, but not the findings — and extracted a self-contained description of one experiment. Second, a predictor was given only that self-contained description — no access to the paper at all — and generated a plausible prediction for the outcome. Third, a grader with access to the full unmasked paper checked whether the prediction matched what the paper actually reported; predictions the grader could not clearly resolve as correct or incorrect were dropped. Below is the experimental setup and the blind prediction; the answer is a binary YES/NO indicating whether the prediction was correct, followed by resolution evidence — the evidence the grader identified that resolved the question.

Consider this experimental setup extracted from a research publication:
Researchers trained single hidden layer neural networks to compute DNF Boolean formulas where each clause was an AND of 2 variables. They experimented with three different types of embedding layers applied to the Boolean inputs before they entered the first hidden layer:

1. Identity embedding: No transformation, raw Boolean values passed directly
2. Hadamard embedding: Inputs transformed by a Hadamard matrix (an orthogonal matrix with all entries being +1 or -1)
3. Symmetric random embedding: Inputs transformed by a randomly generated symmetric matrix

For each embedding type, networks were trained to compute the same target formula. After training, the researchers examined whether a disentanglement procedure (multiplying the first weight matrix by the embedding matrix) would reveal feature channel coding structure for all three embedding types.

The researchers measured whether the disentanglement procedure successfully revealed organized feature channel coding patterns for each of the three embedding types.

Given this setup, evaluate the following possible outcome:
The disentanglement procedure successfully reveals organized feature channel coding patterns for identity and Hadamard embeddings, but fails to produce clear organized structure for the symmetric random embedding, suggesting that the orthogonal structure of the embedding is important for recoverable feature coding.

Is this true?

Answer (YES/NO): NO